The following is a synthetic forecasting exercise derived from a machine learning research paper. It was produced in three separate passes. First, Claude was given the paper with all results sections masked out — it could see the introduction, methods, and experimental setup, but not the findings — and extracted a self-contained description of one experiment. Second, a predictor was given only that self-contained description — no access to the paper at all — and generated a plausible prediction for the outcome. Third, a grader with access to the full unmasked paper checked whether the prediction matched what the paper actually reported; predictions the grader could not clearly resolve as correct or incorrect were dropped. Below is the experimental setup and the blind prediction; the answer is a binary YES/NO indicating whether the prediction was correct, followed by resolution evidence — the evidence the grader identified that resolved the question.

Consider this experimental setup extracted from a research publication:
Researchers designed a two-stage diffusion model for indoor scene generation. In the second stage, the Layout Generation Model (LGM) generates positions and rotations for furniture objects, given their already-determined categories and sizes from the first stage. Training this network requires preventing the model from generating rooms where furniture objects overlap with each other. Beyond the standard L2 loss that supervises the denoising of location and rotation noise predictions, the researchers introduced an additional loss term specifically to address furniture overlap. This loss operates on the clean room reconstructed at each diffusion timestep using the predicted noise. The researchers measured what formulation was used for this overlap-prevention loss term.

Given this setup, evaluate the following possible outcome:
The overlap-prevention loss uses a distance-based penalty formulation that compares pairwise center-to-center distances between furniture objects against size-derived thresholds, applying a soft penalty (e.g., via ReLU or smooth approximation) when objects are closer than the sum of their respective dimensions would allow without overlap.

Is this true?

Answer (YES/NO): NO